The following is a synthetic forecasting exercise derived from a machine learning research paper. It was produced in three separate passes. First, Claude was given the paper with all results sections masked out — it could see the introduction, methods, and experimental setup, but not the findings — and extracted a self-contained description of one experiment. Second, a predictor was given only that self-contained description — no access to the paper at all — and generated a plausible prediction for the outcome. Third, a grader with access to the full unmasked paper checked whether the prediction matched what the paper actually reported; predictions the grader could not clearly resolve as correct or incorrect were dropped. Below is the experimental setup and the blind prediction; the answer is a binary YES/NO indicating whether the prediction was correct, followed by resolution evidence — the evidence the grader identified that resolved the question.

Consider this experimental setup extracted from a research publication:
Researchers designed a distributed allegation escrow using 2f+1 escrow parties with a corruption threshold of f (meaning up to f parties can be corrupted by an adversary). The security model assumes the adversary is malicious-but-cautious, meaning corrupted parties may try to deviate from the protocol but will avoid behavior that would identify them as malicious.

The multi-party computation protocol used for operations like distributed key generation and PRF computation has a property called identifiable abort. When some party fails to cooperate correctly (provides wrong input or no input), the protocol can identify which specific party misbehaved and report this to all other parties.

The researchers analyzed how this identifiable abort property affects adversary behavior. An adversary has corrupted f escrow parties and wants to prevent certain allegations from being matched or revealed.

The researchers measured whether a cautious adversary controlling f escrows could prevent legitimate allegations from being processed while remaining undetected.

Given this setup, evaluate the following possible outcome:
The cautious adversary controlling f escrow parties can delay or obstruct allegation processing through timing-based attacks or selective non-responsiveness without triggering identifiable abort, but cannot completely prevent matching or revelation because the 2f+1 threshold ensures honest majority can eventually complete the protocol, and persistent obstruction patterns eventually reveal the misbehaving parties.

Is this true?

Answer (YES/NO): NO